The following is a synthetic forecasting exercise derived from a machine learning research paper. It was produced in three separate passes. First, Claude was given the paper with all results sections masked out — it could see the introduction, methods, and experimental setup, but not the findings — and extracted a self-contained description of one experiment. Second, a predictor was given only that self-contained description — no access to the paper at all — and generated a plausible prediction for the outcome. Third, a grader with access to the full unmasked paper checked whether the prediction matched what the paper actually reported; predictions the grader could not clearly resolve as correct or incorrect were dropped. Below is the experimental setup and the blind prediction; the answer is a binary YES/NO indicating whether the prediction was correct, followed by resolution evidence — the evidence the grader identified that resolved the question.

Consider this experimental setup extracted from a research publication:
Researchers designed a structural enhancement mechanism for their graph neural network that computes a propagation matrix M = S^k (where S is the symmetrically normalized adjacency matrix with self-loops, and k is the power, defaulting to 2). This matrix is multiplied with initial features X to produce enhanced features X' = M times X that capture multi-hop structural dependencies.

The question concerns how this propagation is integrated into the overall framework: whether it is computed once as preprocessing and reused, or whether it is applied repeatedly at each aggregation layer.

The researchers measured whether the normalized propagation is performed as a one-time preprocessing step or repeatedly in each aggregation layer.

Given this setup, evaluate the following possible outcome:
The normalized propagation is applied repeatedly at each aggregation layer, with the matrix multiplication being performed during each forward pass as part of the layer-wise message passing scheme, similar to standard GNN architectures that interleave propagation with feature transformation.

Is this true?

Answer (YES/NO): NO